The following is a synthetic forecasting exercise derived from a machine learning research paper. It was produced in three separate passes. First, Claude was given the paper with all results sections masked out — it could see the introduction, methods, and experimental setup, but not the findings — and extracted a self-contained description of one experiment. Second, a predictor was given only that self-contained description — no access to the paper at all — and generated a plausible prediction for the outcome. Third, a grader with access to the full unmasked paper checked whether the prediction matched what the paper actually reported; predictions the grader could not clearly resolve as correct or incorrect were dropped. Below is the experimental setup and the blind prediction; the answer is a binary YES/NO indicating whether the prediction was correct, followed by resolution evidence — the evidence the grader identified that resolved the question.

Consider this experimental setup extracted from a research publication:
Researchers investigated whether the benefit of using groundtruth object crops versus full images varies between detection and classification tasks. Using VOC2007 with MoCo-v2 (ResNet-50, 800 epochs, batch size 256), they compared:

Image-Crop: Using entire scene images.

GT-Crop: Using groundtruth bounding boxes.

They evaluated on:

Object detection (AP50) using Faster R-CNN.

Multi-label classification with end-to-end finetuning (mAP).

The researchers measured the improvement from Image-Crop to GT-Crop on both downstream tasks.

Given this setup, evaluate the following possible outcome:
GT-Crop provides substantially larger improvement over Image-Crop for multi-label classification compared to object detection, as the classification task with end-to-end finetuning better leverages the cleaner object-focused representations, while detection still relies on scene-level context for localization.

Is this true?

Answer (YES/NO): YES